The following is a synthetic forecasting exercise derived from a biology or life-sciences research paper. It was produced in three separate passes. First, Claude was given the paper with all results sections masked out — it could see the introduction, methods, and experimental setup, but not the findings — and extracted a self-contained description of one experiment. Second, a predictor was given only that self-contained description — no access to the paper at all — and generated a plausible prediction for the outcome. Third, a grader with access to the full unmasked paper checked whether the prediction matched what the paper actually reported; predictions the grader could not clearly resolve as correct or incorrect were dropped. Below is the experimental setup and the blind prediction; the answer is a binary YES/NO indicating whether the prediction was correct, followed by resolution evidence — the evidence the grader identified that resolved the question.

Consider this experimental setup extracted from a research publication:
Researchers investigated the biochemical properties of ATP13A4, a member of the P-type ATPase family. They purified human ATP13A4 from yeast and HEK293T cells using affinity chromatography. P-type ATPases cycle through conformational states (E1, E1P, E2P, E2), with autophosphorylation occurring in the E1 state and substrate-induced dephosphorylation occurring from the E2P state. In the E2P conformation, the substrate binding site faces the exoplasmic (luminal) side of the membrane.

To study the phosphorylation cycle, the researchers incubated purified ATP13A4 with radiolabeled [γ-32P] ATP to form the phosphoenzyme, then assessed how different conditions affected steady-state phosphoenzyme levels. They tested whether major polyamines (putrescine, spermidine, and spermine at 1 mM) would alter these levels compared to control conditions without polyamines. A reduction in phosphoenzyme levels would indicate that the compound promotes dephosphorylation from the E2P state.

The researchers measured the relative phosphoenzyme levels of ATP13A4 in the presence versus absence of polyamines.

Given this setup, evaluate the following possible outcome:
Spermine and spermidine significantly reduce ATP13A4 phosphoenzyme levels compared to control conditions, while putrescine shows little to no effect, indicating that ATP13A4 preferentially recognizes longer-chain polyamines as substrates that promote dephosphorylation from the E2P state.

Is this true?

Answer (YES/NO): NO